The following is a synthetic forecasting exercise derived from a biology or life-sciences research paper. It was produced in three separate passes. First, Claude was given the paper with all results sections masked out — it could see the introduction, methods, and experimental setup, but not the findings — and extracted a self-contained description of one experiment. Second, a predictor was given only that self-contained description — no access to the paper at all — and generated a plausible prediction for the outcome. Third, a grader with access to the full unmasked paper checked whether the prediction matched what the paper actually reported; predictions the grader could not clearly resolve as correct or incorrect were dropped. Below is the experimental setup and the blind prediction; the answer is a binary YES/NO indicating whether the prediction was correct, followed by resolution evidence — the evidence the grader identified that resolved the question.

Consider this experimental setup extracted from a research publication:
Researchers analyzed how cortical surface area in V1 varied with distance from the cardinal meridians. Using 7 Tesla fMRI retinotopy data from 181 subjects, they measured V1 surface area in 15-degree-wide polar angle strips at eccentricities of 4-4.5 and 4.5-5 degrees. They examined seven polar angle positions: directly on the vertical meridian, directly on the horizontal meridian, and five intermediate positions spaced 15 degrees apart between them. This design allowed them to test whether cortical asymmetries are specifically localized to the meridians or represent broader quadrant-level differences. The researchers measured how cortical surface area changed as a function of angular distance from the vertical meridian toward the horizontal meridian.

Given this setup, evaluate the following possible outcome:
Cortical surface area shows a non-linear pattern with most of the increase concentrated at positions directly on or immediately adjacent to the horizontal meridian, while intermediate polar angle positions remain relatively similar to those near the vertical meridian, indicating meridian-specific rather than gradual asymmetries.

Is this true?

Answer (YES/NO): NO